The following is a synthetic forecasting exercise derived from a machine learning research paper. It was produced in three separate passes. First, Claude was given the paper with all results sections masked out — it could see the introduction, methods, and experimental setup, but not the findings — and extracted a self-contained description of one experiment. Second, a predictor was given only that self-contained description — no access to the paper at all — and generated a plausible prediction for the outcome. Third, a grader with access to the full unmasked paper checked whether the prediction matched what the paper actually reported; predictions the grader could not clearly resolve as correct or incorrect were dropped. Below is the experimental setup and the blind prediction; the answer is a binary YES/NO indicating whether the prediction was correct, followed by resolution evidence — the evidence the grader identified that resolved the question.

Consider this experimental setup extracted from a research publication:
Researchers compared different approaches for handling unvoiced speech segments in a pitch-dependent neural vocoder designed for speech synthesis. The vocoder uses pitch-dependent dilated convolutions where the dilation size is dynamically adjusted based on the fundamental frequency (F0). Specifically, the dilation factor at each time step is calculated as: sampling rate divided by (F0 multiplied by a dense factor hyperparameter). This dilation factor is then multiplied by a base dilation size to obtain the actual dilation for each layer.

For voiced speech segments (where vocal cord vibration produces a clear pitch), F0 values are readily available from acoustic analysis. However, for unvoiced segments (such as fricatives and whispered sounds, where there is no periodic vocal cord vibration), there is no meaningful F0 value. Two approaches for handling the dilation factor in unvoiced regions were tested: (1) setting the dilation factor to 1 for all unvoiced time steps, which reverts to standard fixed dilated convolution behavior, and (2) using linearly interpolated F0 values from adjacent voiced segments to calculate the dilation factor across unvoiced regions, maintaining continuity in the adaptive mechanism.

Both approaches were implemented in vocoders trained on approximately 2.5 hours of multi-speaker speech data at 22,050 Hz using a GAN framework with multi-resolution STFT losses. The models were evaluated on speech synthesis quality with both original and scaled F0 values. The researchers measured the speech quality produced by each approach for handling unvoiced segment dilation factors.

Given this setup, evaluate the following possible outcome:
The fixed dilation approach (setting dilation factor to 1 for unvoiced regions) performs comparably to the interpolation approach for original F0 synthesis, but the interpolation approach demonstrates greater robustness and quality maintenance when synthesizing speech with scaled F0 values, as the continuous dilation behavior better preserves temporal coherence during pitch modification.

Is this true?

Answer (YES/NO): NO